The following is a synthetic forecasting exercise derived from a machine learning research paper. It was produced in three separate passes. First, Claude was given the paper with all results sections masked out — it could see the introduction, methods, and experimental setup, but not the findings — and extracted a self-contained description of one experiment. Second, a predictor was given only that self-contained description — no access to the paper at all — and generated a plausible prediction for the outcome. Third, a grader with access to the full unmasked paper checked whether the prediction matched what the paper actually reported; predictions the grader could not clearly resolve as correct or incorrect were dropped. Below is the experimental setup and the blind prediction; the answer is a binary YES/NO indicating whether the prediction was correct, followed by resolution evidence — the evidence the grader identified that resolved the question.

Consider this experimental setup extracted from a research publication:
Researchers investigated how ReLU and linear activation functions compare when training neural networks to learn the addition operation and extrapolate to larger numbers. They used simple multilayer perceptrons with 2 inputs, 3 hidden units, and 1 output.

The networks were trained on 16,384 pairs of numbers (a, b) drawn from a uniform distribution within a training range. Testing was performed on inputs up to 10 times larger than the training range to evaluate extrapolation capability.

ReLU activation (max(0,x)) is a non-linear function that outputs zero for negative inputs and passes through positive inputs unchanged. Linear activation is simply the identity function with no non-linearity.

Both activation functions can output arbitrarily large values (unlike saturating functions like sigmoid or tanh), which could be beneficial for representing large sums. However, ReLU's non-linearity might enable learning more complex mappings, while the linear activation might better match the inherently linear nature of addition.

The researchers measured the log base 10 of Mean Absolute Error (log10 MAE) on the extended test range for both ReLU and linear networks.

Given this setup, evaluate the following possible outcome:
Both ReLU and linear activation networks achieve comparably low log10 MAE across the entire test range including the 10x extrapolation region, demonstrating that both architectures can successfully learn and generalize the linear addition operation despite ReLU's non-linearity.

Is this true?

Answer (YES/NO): NO